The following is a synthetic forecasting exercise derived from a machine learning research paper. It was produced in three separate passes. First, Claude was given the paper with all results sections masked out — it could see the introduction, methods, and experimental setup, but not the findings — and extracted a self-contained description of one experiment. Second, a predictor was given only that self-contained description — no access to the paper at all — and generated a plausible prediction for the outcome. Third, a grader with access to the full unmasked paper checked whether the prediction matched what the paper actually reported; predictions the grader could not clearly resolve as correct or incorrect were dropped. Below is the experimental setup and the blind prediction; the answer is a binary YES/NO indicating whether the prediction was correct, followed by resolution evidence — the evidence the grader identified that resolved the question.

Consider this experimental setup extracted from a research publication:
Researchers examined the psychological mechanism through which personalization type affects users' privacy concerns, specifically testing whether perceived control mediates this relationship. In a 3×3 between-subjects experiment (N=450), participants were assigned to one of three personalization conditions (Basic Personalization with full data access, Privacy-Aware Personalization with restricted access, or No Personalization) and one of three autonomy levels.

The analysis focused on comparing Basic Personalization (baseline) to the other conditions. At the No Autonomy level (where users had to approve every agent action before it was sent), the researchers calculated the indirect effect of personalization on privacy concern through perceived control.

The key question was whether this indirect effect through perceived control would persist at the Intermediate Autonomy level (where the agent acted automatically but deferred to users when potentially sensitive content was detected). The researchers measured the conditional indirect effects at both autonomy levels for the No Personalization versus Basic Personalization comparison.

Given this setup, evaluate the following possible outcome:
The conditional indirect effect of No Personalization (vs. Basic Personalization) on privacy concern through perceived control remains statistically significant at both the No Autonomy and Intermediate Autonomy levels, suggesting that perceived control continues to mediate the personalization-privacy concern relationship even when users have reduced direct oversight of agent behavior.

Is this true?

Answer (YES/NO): NO